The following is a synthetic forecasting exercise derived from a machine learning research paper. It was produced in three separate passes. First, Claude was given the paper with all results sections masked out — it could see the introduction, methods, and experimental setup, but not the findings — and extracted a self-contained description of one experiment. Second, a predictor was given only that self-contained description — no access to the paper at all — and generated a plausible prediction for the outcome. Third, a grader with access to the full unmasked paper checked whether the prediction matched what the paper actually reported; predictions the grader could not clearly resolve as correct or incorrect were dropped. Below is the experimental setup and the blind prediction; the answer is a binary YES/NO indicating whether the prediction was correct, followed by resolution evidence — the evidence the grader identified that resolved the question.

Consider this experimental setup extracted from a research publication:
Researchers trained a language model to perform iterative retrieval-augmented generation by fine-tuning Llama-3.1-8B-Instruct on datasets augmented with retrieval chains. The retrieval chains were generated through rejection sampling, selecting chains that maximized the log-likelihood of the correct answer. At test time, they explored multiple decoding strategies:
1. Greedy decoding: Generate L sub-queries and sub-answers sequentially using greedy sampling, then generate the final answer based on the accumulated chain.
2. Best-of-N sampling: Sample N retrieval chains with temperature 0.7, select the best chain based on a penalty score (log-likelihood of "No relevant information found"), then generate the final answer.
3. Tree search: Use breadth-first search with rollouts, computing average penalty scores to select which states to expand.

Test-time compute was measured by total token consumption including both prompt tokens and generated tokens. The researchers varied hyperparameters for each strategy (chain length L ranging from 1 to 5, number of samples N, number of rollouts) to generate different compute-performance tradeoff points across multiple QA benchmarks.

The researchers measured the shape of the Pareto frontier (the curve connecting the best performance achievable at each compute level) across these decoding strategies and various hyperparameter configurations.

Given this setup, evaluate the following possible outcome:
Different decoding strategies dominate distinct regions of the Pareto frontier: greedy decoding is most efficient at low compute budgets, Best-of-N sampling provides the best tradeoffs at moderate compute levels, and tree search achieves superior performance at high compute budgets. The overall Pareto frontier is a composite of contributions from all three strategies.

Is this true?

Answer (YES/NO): NO